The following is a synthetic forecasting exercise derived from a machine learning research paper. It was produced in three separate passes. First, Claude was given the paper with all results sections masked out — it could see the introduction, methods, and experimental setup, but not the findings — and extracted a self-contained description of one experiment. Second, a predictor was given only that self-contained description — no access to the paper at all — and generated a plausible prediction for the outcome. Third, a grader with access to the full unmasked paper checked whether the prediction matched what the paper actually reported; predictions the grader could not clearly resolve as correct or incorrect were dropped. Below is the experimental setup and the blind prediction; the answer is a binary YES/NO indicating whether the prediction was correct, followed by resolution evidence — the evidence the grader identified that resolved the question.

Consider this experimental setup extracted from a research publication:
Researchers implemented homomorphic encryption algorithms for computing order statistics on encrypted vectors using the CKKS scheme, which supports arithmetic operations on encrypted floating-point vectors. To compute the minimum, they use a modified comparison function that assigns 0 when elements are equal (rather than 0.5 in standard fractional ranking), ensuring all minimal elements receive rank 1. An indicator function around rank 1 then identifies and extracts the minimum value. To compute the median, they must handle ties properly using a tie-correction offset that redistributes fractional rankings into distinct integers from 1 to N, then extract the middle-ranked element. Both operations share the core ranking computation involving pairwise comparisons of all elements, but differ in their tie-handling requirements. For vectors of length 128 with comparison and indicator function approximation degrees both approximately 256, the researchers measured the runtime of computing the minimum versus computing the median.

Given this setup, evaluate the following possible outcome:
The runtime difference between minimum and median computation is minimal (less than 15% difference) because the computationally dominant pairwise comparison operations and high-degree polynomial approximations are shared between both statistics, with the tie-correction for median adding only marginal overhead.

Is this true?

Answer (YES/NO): NO